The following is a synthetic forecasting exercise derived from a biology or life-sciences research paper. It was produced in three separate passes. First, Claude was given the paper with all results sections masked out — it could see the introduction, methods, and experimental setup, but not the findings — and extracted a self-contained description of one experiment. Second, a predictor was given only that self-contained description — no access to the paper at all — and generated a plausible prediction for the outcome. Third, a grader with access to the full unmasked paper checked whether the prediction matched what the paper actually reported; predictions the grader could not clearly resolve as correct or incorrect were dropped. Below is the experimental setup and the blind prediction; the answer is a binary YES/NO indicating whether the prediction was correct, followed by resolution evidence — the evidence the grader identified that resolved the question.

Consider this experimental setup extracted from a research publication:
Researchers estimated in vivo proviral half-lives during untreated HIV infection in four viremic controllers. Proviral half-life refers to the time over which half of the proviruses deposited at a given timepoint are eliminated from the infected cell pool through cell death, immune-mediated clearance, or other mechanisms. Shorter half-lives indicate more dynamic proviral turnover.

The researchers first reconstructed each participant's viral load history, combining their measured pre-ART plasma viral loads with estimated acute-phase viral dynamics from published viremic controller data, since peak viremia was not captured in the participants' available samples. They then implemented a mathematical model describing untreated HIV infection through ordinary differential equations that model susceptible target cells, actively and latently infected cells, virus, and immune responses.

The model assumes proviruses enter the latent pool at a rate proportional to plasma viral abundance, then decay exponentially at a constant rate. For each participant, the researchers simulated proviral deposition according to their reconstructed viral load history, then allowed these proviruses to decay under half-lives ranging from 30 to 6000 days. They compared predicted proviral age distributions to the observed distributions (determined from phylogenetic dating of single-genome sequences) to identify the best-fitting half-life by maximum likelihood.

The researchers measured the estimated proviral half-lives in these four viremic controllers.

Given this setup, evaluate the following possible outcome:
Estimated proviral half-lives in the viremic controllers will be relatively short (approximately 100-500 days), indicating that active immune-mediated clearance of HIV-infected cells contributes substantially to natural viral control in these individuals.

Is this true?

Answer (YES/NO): NO